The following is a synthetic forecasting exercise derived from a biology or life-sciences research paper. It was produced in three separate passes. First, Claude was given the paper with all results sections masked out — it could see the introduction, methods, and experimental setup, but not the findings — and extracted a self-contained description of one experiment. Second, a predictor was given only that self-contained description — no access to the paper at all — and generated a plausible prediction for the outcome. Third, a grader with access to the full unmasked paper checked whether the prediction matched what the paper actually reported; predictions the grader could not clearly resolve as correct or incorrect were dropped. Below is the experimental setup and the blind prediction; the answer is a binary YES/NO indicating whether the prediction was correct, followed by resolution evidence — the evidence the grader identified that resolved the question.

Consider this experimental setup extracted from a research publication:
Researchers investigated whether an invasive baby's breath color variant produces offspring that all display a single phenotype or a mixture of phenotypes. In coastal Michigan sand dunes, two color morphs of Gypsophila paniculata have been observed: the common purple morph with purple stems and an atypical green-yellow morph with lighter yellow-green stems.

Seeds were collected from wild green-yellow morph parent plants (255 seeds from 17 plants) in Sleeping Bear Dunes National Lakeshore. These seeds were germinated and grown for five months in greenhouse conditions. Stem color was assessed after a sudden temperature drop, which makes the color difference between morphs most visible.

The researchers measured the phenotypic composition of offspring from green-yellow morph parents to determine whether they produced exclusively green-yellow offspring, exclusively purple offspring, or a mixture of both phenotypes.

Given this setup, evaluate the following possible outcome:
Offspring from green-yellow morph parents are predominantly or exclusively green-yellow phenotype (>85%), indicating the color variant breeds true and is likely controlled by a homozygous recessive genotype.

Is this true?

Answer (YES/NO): NO